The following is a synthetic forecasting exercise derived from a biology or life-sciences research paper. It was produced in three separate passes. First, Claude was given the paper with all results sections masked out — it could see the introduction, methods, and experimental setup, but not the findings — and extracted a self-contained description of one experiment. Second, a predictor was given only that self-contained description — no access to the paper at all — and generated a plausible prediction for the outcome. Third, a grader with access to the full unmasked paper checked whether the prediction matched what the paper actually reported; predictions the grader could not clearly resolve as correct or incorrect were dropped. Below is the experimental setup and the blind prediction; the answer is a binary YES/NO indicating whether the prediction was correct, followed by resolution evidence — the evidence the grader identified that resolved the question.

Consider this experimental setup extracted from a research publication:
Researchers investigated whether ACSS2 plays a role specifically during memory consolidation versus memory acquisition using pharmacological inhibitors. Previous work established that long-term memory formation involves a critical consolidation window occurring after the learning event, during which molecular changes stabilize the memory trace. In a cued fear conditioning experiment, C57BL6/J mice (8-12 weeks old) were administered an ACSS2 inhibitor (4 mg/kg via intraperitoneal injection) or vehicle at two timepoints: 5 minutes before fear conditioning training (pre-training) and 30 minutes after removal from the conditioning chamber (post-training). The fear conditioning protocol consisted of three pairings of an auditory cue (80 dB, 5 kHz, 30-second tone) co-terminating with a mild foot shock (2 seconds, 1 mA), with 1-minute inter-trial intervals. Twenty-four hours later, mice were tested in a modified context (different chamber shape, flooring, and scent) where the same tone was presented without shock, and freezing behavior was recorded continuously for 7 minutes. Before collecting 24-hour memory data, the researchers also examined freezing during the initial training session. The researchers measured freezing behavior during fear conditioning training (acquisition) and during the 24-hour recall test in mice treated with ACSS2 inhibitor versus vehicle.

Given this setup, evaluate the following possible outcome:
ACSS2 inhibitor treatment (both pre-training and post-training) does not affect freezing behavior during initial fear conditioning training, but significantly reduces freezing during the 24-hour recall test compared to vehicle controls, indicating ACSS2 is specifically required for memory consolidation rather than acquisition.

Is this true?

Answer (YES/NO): YES